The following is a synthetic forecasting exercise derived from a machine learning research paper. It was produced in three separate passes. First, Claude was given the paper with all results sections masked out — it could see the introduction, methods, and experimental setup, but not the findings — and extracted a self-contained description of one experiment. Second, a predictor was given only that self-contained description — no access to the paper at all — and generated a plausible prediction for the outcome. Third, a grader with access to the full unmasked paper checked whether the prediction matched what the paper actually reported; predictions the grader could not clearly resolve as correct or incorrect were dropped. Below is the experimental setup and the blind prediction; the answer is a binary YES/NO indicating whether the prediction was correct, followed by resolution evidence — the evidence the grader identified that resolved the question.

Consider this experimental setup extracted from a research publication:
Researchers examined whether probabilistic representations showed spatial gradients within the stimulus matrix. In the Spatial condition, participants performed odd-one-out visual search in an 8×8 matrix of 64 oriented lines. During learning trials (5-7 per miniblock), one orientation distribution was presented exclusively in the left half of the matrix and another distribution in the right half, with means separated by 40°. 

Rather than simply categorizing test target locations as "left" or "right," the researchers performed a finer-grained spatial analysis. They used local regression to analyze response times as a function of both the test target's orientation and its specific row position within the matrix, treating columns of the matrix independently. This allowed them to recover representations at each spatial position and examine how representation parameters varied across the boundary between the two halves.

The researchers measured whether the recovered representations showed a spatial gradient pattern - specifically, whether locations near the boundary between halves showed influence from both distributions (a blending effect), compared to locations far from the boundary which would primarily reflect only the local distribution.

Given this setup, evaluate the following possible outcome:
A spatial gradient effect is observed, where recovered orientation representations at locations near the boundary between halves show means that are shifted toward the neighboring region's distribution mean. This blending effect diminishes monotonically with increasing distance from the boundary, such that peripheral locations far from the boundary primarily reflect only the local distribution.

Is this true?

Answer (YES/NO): NO